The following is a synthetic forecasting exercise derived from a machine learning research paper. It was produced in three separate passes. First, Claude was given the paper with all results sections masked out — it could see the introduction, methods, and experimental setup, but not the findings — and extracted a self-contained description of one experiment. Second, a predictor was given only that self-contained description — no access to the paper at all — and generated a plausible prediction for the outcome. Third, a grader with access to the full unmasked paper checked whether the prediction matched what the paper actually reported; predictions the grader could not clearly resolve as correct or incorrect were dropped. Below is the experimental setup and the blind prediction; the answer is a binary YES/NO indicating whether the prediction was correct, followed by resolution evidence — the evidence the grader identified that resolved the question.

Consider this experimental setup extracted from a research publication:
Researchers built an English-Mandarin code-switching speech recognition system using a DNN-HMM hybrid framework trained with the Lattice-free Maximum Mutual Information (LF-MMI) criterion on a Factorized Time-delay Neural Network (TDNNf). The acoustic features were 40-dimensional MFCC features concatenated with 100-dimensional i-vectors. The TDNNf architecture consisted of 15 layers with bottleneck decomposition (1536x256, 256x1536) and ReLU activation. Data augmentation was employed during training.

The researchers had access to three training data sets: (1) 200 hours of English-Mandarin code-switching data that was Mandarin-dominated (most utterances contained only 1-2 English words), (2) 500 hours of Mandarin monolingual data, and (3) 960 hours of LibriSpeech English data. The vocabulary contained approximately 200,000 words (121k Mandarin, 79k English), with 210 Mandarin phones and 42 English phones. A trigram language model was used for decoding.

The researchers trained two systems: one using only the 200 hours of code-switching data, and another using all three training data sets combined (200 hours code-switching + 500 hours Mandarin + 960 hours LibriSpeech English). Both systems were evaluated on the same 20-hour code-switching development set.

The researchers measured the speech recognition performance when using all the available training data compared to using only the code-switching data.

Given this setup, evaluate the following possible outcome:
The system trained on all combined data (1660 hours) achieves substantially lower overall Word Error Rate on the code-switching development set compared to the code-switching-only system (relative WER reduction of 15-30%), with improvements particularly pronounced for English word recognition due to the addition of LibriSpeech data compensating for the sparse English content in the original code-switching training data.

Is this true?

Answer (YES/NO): NO